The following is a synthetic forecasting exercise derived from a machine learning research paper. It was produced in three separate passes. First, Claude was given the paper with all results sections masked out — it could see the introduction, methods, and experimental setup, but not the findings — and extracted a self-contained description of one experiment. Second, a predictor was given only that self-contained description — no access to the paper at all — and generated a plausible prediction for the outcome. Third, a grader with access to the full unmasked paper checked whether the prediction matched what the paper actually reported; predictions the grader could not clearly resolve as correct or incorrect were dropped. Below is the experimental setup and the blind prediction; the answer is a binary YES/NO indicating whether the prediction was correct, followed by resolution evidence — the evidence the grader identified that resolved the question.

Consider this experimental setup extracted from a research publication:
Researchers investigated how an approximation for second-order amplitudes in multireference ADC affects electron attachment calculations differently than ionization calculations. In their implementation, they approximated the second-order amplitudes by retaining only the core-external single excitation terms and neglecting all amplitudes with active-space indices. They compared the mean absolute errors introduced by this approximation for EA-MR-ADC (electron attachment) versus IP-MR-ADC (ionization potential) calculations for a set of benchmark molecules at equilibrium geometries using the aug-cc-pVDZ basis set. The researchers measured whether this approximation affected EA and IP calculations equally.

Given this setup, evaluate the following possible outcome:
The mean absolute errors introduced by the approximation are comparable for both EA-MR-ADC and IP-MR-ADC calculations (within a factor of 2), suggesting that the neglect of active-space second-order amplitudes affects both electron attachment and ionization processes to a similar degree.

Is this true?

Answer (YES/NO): NO